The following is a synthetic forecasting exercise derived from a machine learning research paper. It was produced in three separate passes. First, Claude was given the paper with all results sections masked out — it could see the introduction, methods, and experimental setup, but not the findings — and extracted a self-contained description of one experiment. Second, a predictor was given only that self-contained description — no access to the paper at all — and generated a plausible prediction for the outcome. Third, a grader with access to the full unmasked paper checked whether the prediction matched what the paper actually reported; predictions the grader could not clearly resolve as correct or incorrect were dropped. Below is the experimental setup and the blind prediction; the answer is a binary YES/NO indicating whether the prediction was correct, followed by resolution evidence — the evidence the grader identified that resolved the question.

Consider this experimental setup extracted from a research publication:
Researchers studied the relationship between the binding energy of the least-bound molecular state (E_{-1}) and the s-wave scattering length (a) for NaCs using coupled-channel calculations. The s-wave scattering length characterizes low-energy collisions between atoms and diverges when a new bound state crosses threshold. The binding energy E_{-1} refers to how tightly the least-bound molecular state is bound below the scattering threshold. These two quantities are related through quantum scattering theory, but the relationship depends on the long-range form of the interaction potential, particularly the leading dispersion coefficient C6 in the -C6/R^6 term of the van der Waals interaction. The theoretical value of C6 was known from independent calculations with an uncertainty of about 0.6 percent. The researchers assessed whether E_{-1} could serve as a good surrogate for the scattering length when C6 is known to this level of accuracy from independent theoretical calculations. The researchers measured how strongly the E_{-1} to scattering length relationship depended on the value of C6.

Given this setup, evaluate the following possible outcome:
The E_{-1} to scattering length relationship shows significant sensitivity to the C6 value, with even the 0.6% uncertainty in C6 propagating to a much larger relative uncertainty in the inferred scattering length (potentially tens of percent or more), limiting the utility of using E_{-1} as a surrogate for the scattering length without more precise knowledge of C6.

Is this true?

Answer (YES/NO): NO